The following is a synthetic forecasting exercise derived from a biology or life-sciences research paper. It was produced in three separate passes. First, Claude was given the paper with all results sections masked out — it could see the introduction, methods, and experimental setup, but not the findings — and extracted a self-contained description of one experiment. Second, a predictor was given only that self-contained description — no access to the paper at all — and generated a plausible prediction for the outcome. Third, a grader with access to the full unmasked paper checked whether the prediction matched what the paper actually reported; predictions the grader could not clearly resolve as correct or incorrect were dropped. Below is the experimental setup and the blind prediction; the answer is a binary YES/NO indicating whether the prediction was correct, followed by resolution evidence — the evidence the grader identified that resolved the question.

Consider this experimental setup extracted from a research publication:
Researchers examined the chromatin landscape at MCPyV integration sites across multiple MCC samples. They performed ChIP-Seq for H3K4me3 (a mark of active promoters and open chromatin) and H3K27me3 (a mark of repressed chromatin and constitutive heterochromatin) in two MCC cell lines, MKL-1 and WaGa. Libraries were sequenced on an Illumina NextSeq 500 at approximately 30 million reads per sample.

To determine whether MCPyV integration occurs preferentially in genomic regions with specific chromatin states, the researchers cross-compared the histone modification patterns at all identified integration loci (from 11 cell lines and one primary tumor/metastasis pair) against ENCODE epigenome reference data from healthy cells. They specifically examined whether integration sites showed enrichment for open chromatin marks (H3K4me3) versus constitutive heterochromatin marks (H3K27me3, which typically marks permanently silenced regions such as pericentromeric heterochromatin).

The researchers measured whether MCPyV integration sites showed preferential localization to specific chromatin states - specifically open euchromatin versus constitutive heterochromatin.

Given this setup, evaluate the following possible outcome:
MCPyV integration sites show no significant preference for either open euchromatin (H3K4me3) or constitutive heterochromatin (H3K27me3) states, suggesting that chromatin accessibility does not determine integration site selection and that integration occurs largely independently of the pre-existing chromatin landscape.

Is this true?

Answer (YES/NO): NO